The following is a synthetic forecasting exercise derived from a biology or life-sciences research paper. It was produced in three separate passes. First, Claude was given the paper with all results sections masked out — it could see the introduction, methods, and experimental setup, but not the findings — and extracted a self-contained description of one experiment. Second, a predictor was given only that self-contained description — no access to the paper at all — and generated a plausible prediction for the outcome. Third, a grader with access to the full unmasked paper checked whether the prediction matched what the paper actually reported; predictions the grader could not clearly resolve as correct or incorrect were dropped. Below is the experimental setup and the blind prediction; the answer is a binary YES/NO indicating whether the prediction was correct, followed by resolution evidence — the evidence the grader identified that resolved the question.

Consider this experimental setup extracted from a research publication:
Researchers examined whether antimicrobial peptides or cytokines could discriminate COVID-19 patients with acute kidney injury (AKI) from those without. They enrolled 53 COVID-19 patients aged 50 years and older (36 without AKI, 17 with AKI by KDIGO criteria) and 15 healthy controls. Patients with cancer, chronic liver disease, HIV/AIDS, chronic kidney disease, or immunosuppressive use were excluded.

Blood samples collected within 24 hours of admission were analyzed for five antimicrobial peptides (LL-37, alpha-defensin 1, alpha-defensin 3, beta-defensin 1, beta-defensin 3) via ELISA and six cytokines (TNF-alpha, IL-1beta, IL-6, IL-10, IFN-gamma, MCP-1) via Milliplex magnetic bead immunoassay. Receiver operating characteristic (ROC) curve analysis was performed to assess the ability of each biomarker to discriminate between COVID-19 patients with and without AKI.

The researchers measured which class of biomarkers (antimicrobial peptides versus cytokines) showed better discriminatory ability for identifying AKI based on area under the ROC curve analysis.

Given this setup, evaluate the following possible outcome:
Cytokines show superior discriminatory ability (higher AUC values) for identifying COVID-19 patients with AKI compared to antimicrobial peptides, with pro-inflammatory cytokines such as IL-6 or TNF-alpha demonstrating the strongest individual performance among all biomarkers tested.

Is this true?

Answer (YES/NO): NO